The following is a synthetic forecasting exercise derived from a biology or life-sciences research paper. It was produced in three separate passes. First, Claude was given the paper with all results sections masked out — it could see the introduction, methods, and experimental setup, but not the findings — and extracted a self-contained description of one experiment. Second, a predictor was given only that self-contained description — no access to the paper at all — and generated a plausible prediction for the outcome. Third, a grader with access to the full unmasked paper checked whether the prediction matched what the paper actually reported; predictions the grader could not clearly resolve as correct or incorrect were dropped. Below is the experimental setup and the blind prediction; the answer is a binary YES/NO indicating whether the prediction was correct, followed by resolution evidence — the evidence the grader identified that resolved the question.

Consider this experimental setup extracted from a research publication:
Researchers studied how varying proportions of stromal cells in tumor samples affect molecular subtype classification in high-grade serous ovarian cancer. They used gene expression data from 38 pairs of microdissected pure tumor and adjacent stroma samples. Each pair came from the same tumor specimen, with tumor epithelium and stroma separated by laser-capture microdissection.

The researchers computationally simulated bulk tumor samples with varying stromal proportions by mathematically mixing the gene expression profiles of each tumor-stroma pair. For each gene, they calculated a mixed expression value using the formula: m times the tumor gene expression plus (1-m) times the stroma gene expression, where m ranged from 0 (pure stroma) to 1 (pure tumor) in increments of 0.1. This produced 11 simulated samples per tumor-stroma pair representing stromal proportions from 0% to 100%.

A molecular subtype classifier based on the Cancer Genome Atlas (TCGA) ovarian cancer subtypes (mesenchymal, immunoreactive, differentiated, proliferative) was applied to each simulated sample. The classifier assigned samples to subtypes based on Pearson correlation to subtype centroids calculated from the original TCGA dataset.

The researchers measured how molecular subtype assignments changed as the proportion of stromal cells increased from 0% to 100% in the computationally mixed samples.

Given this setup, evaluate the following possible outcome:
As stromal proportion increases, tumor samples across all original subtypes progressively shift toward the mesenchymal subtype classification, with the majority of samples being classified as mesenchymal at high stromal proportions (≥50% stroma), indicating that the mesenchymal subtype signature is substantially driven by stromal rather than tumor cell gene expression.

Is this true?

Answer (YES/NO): NO